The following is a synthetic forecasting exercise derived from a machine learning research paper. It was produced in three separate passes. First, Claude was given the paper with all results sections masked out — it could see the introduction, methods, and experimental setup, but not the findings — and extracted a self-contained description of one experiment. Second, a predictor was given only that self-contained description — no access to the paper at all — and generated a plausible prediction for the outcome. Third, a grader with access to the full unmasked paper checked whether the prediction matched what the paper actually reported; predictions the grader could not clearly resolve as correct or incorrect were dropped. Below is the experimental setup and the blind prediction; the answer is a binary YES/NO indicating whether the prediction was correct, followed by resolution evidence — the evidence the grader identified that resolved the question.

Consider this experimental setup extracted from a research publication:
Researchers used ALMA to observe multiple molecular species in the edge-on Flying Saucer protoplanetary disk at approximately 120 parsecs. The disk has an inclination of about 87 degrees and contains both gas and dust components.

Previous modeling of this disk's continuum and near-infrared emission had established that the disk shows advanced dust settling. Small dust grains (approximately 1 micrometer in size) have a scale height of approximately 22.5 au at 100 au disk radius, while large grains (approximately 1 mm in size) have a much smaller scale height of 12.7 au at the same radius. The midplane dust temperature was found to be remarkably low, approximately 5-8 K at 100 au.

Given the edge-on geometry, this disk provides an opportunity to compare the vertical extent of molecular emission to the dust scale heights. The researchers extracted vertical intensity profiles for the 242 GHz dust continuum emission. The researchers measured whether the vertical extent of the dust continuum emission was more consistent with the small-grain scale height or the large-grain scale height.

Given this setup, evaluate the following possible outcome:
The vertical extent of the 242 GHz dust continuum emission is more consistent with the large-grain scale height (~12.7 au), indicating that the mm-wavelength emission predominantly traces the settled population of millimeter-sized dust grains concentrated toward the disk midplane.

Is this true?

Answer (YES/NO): NO